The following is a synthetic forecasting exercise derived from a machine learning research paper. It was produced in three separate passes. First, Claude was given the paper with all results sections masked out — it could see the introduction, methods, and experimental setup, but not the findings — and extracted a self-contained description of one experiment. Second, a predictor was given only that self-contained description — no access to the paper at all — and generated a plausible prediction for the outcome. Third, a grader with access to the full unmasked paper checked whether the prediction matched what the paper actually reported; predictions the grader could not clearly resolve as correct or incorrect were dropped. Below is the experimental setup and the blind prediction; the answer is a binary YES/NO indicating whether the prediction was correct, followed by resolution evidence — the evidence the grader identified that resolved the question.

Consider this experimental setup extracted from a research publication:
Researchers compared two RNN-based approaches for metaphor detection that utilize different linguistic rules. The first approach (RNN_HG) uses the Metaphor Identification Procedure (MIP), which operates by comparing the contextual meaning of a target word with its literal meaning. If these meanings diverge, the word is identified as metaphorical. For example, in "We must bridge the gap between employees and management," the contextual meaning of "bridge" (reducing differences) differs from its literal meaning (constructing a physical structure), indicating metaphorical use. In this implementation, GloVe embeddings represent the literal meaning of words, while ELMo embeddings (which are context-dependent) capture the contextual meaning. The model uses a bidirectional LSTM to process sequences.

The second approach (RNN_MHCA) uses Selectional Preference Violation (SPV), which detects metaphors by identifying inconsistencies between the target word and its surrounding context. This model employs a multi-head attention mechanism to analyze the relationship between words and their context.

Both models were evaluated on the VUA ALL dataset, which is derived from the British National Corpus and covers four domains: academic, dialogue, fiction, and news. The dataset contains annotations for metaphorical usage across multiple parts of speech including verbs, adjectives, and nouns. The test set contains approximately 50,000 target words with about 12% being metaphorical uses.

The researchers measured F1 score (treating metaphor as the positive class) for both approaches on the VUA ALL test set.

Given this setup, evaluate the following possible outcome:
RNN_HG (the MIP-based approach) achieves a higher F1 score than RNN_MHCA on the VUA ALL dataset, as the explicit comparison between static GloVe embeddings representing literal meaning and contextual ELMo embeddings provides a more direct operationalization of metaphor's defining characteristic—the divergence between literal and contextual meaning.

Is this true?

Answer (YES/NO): NO